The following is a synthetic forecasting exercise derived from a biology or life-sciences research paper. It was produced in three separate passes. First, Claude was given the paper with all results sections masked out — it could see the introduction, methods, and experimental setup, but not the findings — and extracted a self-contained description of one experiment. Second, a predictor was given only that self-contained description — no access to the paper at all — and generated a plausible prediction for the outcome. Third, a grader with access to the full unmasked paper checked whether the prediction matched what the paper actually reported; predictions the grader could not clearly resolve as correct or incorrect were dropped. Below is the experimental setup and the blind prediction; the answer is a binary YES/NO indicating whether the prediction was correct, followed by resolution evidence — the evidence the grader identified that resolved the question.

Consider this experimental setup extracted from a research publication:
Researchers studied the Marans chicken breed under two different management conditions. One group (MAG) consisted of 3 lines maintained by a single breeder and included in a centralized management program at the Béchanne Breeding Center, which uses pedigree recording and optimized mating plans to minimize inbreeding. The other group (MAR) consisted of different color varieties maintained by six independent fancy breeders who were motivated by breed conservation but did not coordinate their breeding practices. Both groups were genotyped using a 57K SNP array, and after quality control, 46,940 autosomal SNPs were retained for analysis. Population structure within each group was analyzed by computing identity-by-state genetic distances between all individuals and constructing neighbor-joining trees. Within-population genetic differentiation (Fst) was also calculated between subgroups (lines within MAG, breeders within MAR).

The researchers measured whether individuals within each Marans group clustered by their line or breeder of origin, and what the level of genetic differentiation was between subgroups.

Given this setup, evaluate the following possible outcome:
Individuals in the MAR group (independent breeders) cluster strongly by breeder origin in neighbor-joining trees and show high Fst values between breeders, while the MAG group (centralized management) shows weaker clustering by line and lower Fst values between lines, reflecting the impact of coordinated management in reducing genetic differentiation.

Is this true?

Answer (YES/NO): NO